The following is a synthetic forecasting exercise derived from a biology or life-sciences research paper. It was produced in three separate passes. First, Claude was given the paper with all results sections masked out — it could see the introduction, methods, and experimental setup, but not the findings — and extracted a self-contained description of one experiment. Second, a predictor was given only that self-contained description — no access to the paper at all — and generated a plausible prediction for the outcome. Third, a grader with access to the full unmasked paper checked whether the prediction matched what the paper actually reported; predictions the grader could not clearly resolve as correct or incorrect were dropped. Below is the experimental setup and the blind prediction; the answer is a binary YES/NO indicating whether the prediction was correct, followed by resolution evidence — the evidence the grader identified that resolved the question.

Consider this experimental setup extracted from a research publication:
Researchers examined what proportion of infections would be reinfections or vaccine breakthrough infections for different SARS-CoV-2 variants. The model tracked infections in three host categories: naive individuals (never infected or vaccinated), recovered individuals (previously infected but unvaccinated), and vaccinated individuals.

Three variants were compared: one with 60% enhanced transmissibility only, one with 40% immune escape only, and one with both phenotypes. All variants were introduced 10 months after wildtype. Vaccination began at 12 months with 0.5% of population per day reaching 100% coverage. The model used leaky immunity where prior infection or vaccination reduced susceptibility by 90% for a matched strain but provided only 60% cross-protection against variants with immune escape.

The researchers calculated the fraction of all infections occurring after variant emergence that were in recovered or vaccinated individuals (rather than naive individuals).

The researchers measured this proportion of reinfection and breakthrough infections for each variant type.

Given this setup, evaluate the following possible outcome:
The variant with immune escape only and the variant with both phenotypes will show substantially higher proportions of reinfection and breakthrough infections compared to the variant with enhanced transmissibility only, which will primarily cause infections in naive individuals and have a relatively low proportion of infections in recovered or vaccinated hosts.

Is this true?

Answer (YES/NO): NO